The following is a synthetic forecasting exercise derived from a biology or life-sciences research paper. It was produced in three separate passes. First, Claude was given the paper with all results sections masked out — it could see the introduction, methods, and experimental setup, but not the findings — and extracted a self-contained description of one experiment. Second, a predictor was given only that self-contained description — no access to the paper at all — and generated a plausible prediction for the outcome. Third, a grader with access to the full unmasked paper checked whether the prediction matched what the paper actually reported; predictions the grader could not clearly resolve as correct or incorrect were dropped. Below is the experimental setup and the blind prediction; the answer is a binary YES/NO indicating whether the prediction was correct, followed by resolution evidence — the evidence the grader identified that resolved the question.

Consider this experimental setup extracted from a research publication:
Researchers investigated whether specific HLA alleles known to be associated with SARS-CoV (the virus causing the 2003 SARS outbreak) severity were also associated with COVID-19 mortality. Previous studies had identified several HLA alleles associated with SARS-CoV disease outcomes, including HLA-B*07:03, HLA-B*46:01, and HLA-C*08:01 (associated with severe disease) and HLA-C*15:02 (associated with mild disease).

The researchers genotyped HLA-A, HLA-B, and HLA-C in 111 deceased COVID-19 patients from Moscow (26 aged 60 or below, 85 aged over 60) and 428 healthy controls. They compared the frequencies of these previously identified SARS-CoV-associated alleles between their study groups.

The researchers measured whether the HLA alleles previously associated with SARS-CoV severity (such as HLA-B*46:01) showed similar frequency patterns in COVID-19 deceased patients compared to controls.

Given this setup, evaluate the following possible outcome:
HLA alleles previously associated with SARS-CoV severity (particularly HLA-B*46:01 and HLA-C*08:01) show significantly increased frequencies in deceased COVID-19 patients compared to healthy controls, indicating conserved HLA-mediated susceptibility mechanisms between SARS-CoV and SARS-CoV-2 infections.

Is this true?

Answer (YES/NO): NO